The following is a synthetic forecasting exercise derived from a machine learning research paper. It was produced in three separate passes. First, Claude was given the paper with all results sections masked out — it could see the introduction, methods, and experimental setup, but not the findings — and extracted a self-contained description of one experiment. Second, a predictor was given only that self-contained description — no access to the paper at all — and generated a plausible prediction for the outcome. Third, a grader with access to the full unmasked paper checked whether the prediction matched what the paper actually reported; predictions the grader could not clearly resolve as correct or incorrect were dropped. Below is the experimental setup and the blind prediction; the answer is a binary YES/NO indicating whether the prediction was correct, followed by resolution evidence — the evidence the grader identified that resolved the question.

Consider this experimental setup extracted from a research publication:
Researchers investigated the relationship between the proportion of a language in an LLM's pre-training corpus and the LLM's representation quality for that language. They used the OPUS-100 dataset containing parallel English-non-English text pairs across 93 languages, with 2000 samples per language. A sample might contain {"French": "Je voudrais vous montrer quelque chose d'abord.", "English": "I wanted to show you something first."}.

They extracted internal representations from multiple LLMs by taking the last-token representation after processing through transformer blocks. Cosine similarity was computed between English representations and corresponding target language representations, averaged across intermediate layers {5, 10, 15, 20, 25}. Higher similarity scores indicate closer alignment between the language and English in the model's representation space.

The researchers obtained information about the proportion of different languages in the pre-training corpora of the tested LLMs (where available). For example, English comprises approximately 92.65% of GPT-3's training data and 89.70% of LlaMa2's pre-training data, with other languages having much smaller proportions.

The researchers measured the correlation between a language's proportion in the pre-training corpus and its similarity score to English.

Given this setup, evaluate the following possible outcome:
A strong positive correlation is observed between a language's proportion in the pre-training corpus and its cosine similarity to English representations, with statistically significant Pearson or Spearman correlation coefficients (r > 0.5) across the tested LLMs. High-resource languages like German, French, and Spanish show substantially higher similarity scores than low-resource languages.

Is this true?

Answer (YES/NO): NO